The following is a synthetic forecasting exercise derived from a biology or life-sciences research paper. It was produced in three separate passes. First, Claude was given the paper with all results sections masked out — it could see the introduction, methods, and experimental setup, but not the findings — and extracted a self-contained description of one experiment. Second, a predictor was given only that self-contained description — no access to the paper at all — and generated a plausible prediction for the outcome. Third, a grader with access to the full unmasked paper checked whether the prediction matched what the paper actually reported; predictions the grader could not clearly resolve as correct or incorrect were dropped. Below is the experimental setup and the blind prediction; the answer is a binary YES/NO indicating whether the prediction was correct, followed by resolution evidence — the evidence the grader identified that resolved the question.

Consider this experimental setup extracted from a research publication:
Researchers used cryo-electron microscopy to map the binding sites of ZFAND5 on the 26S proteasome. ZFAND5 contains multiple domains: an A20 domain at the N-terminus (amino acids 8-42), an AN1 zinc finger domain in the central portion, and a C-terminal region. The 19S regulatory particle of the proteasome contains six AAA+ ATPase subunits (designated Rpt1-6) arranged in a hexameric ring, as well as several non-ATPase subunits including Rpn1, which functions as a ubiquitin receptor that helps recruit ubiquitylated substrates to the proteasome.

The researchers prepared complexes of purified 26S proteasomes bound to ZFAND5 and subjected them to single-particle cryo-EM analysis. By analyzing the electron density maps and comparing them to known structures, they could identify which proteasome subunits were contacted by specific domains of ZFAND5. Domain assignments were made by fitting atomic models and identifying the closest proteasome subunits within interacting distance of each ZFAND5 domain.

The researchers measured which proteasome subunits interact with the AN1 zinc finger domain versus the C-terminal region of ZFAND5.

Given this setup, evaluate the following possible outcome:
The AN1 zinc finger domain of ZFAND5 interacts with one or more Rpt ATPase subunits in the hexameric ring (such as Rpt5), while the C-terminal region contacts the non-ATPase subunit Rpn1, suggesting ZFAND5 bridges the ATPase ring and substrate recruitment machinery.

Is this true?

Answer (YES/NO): YES